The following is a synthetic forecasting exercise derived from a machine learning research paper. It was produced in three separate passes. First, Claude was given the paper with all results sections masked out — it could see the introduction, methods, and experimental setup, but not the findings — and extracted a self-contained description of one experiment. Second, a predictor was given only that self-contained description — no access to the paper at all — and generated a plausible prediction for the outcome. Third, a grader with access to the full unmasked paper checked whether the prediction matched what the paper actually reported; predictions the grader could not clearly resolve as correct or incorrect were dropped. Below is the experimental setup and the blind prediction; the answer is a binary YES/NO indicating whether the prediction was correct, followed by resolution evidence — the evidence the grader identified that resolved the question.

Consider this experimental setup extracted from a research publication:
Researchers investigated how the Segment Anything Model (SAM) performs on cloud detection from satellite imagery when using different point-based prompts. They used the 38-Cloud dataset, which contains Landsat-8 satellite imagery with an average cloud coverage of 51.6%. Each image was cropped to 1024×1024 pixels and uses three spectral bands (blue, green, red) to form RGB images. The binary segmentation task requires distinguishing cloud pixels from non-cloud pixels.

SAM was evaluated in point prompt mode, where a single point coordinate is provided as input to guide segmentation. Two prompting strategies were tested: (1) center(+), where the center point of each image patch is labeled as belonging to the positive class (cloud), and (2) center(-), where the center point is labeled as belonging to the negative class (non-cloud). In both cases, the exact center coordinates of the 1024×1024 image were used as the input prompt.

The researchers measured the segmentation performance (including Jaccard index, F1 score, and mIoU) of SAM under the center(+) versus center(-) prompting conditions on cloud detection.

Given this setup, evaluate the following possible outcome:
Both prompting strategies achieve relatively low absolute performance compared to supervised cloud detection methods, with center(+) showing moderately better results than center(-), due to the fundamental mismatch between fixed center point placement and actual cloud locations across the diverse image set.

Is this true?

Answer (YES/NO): NO